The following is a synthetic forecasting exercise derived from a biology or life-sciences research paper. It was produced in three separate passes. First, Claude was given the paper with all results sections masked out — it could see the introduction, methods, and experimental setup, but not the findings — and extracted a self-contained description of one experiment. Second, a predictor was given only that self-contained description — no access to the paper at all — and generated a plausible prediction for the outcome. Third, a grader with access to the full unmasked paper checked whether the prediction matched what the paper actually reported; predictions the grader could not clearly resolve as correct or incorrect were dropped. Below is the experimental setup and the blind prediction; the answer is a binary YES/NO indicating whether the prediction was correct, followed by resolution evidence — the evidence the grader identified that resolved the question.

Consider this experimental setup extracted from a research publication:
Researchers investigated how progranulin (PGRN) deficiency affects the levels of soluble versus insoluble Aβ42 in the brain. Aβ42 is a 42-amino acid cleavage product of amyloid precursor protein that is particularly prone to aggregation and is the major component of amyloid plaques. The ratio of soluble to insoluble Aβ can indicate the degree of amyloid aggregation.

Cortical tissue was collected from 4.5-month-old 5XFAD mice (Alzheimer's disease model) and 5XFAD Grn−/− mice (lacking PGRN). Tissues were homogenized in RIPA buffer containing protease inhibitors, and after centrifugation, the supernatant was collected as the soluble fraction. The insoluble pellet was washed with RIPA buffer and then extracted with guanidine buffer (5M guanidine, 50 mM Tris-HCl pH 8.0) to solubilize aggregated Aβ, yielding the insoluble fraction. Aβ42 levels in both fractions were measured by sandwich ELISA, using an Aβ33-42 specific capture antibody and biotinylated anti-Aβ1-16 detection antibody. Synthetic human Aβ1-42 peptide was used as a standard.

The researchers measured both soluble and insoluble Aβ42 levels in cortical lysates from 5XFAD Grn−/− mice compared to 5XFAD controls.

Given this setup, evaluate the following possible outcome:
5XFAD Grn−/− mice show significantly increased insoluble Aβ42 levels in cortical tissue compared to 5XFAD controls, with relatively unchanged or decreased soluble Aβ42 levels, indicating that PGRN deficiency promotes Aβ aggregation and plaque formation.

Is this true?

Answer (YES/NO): NO